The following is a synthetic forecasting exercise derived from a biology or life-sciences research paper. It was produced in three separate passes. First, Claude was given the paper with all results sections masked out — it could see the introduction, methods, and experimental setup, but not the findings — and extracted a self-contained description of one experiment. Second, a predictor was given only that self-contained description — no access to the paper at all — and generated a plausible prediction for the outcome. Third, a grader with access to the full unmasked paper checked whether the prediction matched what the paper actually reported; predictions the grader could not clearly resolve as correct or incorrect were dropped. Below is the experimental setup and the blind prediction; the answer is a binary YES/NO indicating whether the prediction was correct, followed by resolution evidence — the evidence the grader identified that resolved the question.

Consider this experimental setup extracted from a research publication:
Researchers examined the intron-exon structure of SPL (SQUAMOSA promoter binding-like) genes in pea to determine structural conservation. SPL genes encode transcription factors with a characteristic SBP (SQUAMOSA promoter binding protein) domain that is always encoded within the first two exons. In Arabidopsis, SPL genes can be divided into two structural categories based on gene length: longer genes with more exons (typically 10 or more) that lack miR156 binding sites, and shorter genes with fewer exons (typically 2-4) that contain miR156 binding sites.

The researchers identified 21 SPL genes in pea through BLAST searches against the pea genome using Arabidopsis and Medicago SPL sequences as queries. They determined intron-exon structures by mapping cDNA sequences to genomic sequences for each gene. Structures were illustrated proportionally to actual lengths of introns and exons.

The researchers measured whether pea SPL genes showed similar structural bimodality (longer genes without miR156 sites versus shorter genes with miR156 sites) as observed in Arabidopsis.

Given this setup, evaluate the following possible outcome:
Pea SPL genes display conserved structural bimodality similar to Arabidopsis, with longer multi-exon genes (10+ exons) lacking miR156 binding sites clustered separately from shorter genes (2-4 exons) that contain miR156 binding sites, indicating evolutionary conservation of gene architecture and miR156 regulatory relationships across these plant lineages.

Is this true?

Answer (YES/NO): YES